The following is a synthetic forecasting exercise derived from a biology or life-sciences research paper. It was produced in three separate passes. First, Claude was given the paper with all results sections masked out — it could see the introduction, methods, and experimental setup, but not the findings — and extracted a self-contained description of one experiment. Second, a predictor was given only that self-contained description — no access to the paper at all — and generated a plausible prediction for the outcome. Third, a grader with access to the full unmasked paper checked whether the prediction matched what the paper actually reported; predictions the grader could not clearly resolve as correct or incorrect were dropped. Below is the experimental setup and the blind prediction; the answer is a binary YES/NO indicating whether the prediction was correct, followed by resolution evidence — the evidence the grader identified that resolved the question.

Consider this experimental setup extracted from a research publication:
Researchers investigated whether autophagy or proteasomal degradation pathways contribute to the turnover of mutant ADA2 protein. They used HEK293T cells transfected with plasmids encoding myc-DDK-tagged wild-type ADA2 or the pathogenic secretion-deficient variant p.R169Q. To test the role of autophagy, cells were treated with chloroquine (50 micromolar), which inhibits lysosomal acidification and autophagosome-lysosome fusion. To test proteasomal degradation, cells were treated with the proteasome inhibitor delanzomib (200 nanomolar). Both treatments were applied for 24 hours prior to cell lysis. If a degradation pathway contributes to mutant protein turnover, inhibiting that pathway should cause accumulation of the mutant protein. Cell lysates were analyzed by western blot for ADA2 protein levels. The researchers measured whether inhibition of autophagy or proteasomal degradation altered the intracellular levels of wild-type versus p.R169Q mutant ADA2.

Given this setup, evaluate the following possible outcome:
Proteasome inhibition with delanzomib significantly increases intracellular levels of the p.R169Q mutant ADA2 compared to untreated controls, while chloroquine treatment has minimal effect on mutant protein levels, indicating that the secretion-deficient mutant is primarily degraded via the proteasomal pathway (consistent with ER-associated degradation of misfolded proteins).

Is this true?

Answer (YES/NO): NO